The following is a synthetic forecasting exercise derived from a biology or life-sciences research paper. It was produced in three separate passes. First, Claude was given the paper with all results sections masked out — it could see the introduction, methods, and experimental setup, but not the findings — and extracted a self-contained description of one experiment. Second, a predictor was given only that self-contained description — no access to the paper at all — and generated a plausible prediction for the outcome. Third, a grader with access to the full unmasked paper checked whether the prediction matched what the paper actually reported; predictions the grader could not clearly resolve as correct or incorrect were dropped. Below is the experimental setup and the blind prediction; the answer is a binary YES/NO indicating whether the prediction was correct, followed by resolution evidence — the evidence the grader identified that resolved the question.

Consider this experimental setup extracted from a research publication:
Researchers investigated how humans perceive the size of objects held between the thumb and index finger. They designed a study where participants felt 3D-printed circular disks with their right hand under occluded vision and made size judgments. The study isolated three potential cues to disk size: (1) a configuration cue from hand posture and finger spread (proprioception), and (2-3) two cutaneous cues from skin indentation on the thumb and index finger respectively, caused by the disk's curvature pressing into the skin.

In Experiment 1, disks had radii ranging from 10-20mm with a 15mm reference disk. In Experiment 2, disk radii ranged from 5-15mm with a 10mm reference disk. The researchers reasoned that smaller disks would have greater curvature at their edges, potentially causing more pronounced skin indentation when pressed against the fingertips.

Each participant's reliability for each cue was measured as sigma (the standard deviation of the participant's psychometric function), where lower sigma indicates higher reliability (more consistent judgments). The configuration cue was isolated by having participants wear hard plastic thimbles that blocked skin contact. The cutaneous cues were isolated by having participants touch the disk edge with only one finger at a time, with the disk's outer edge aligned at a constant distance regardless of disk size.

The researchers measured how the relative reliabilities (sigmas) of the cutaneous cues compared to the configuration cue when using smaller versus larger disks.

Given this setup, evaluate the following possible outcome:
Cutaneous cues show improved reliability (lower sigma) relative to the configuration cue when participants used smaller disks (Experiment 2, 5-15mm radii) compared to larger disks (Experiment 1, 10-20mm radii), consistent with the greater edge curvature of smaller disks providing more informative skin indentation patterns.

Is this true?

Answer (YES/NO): YES